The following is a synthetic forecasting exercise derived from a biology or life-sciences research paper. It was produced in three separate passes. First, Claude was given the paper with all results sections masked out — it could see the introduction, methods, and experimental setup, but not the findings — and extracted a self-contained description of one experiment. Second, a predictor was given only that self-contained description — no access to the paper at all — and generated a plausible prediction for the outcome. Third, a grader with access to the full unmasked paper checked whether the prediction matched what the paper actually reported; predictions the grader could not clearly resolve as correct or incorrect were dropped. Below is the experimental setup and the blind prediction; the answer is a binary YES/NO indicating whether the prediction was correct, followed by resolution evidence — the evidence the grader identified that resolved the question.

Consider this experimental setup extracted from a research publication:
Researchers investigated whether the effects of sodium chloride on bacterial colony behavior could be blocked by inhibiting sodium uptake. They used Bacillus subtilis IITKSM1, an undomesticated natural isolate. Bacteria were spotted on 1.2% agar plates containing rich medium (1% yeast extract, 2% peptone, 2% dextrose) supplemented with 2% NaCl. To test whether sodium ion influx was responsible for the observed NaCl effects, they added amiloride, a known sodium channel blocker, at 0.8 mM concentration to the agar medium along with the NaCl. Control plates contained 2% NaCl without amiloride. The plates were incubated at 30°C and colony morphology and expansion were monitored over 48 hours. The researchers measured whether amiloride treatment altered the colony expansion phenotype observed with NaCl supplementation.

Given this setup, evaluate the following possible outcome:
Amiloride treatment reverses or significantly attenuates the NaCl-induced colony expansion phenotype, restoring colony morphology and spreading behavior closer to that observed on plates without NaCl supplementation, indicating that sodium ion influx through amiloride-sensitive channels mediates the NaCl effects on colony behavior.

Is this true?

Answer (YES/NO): YES